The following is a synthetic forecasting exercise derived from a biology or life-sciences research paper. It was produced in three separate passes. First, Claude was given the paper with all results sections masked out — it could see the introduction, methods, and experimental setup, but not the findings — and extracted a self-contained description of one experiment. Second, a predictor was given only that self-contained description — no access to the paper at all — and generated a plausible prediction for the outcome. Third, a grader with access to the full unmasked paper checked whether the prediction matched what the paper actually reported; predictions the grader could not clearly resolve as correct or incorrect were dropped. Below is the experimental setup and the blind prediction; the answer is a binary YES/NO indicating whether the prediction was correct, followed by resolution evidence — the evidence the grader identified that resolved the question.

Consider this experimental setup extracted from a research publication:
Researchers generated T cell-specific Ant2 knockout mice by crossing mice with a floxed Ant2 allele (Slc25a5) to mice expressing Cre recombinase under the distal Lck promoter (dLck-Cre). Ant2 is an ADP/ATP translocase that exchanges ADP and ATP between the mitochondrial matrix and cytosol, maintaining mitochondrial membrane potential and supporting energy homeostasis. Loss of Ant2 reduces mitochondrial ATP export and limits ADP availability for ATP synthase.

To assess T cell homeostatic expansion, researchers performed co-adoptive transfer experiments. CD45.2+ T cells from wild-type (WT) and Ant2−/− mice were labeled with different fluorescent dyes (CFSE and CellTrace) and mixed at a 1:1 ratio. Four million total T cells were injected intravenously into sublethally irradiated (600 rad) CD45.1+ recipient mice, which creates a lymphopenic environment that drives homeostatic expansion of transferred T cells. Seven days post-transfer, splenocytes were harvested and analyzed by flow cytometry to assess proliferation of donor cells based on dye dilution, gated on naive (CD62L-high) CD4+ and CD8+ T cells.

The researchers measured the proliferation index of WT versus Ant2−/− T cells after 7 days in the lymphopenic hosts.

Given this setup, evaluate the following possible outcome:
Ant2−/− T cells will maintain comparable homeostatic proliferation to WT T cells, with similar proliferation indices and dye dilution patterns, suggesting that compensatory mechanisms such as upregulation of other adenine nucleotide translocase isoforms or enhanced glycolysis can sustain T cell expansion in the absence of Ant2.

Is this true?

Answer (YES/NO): NO